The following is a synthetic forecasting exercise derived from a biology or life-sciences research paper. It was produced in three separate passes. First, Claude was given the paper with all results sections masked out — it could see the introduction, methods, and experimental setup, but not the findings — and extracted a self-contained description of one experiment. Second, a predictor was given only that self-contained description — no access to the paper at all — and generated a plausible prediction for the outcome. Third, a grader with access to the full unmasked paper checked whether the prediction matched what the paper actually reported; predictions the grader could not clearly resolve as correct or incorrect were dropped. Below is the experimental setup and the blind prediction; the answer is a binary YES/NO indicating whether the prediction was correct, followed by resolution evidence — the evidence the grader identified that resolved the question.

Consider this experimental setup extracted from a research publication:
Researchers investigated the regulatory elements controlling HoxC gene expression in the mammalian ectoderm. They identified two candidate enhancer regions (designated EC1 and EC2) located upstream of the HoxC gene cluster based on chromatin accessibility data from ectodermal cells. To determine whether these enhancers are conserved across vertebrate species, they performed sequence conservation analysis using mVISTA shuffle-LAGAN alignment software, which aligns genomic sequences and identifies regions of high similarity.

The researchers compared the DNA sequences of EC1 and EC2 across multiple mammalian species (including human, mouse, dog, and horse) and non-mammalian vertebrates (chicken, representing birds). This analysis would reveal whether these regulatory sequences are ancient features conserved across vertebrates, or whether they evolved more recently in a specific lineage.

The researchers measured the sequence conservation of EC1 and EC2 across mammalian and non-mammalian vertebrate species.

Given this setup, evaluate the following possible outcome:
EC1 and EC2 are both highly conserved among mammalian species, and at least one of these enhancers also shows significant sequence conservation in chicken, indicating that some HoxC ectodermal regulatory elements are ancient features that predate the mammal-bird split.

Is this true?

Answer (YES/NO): NO